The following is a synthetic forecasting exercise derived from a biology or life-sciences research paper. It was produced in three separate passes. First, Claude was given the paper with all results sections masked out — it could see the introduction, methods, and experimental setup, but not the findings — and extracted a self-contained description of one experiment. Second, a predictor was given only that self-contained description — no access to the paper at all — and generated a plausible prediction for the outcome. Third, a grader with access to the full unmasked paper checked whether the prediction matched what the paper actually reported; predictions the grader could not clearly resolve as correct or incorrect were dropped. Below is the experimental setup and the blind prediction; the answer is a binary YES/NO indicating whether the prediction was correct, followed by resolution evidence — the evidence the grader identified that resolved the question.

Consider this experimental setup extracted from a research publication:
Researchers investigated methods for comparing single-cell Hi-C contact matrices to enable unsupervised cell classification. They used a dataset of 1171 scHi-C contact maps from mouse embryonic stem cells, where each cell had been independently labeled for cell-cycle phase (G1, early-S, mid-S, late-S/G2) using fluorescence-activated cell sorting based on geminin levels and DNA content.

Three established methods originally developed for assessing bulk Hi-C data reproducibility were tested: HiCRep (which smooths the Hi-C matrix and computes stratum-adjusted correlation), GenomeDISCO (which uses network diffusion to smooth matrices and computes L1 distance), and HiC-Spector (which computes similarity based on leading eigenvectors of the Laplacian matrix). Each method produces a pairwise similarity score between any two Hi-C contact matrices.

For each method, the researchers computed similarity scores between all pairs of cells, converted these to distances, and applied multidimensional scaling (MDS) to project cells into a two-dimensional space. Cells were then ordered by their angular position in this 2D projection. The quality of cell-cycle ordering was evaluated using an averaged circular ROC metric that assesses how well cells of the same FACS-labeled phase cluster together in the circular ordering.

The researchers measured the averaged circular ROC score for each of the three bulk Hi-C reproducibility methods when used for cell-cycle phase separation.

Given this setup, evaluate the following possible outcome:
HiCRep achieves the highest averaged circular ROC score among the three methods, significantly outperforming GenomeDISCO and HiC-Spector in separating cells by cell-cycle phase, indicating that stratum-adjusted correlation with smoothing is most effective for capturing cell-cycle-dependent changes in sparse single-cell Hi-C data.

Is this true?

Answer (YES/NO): YES